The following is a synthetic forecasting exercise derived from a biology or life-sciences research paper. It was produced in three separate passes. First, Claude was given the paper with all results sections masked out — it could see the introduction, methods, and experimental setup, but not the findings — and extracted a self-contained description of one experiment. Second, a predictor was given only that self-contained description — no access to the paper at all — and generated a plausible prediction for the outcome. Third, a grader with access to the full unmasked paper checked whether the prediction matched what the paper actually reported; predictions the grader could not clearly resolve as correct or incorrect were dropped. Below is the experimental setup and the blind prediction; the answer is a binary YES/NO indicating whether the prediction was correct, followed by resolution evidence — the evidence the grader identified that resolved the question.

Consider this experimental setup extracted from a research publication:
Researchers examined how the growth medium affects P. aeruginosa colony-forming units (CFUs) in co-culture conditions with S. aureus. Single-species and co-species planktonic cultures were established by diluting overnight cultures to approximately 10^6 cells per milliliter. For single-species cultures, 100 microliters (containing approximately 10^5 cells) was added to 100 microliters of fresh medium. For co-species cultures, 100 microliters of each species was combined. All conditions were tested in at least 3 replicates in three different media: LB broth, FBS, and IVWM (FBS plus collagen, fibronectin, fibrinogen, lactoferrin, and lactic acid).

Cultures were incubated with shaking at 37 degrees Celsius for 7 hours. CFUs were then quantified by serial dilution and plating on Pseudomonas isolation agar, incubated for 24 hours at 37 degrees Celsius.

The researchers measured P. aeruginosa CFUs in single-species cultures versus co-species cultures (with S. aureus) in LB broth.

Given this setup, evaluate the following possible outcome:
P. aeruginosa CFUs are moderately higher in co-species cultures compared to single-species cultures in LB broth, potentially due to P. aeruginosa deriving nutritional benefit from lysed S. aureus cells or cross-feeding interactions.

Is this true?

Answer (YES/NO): NO